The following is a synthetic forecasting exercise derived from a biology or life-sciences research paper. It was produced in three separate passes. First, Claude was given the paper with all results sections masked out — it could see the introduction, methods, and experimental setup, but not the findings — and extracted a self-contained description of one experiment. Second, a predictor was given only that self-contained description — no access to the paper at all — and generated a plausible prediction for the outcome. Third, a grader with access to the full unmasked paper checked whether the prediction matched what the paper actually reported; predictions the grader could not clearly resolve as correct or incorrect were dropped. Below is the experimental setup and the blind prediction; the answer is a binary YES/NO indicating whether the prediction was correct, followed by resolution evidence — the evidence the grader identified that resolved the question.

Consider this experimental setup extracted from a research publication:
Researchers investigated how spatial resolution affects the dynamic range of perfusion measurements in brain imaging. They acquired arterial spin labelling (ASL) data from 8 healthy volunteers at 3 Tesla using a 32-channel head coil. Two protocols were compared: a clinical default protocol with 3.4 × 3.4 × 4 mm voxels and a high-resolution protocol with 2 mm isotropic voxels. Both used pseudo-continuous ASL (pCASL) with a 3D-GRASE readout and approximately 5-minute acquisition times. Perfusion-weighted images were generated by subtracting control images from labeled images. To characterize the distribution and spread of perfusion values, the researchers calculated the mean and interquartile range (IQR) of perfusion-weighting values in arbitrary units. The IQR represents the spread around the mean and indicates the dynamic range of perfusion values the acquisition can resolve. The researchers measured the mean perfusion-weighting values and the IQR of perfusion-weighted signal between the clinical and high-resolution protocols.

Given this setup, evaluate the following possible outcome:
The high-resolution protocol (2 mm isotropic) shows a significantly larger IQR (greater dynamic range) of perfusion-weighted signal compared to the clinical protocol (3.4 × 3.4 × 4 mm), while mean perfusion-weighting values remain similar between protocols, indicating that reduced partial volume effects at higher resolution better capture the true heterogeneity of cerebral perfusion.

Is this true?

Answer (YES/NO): YES